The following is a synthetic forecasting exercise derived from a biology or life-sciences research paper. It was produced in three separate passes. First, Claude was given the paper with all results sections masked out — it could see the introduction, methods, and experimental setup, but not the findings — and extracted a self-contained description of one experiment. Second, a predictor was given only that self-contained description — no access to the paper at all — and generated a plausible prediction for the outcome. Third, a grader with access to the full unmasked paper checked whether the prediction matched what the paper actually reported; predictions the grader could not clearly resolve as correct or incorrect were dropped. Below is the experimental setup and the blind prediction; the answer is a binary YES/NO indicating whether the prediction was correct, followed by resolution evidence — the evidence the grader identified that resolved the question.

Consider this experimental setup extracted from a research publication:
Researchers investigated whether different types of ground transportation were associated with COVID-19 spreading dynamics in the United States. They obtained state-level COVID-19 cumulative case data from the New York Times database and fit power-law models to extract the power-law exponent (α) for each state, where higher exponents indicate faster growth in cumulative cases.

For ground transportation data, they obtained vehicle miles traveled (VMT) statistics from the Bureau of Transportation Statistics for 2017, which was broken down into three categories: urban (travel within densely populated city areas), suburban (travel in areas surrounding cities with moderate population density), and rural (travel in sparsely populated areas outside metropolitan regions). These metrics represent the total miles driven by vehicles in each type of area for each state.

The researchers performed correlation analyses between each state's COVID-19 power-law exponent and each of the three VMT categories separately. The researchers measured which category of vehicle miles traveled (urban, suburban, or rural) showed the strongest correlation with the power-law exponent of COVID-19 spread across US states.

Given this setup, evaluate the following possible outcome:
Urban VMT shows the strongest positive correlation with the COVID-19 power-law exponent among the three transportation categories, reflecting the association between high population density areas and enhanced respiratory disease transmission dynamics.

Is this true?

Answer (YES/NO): NO